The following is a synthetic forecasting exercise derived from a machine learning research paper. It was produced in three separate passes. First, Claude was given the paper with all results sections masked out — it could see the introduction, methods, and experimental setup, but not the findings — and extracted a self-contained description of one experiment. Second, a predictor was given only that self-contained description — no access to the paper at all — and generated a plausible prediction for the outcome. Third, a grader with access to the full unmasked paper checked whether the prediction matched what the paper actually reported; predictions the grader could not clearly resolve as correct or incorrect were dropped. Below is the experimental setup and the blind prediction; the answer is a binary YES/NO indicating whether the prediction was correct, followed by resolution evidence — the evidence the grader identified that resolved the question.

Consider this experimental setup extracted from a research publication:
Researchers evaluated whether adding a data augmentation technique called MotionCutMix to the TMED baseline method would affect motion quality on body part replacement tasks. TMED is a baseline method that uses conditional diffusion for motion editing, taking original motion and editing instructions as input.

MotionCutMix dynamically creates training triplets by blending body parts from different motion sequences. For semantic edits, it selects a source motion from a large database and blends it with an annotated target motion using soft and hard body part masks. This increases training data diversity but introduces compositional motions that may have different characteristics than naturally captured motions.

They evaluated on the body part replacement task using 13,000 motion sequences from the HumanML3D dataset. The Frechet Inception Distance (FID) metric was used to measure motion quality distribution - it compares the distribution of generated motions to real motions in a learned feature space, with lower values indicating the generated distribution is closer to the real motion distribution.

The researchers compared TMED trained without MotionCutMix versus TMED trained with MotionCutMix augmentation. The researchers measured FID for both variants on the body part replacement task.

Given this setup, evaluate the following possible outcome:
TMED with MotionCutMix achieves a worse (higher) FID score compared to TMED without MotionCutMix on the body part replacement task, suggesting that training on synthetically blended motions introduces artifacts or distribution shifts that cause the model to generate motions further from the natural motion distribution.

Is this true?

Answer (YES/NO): YES